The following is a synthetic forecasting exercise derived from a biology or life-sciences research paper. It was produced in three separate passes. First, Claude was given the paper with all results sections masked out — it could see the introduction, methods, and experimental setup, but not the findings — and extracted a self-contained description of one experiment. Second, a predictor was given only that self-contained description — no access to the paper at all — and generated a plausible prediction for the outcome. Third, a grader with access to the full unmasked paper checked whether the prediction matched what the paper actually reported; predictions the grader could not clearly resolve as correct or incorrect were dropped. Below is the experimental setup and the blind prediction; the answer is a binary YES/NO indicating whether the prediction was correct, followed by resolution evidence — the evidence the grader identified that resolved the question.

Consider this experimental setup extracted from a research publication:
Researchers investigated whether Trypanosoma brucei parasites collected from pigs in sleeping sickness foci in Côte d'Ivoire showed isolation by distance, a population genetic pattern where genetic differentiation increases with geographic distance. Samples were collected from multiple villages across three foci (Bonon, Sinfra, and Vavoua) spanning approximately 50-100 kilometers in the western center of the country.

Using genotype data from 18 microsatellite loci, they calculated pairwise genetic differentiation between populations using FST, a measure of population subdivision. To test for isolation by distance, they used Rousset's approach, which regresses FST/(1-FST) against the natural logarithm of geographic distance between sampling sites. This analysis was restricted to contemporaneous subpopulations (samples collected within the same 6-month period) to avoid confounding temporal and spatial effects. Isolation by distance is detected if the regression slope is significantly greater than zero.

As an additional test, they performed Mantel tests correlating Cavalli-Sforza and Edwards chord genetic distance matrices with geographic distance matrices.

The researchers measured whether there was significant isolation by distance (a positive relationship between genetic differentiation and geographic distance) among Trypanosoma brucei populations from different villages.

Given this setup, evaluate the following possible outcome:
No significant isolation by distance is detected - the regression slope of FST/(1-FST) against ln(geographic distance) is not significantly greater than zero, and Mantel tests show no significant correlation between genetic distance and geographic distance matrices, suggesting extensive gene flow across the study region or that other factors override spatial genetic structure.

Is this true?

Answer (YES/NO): YES